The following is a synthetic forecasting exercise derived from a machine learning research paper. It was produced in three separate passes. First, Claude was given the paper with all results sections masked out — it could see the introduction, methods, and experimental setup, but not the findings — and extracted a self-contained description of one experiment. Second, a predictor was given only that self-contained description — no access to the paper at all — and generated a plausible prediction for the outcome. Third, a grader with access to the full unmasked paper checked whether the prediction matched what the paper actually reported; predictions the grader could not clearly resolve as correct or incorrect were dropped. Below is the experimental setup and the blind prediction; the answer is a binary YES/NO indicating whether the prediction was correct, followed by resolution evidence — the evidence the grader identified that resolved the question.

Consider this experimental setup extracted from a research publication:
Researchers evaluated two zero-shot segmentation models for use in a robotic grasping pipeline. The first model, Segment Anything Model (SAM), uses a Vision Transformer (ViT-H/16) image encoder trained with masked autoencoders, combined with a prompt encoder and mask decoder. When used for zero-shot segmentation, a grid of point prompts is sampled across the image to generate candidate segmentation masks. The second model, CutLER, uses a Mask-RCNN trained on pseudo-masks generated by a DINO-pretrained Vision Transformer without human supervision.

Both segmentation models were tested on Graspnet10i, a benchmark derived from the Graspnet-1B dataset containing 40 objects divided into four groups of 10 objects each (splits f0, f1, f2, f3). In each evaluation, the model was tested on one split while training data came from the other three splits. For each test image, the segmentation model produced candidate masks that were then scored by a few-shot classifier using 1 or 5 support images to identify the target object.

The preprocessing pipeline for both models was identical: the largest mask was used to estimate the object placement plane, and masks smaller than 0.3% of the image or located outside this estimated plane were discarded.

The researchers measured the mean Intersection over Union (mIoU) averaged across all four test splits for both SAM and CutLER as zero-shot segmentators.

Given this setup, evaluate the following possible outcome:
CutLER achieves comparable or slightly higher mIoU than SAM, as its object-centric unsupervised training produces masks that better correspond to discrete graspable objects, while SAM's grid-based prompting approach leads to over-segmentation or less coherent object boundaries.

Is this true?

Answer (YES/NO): NO